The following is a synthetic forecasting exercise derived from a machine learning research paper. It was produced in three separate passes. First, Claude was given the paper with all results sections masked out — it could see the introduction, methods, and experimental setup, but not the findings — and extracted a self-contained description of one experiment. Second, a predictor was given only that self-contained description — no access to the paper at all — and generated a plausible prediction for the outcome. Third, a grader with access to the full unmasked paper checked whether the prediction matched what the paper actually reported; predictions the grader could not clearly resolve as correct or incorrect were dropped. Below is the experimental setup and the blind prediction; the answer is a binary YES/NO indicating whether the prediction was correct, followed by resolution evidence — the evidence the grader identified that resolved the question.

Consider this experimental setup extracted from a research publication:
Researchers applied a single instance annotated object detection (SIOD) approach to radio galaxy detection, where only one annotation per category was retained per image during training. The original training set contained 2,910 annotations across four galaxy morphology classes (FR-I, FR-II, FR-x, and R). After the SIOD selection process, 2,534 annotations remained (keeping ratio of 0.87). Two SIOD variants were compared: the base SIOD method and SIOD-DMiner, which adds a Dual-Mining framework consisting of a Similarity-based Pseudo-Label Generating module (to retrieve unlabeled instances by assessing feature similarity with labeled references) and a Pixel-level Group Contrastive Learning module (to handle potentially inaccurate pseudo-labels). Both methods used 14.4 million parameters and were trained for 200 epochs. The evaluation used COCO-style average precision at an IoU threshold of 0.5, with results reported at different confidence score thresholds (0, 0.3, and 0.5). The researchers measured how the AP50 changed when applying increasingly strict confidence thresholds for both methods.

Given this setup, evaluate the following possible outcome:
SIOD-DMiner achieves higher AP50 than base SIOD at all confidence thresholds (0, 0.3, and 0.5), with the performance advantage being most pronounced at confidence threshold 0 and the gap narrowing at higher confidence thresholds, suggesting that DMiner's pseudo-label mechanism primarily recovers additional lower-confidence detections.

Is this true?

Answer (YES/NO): NO